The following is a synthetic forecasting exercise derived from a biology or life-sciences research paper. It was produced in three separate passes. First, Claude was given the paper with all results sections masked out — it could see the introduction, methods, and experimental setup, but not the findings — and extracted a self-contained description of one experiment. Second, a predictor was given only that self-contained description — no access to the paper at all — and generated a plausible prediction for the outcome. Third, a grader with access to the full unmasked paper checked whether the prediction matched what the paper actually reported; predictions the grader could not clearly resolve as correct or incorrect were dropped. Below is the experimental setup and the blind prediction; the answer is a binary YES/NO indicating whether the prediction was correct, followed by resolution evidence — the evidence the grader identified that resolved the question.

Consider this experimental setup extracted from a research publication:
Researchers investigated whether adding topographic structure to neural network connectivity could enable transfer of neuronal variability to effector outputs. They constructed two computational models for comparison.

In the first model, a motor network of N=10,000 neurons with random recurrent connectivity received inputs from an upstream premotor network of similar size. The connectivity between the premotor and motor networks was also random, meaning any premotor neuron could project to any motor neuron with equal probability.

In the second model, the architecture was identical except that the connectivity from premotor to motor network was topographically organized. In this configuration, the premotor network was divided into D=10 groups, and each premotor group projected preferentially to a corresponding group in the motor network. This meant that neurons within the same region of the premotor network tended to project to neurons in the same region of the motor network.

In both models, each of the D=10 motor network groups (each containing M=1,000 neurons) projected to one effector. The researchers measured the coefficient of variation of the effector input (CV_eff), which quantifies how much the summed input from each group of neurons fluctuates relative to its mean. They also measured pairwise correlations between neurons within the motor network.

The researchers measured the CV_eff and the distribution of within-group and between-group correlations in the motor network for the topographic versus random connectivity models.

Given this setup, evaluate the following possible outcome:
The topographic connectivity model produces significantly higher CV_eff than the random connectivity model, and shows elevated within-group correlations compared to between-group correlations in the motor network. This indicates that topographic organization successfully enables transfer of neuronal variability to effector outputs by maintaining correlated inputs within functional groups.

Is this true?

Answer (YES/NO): YES